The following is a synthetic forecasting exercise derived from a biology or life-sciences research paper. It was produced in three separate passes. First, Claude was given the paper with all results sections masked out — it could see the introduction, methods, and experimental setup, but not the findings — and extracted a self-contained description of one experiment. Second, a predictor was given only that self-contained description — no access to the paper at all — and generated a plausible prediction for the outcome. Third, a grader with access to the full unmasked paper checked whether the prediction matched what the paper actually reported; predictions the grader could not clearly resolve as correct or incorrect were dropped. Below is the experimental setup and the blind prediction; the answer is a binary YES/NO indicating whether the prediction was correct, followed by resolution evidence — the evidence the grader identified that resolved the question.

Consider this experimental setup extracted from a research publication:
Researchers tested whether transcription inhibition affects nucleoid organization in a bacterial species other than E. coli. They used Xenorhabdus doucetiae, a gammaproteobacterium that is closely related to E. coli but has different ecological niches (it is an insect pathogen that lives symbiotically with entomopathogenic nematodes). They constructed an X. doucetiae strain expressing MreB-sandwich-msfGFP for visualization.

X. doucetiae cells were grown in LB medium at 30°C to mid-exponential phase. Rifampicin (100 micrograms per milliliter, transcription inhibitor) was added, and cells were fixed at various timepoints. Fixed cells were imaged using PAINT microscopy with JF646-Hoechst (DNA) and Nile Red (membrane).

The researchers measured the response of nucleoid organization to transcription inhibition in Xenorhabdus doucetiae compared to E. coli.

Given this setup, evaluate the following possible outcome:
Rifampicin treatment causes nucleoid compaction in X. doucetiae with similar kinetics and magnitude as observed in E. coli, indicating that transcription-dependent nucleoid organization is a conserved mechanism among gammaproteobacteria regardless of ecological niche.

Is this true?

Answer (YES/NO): NO